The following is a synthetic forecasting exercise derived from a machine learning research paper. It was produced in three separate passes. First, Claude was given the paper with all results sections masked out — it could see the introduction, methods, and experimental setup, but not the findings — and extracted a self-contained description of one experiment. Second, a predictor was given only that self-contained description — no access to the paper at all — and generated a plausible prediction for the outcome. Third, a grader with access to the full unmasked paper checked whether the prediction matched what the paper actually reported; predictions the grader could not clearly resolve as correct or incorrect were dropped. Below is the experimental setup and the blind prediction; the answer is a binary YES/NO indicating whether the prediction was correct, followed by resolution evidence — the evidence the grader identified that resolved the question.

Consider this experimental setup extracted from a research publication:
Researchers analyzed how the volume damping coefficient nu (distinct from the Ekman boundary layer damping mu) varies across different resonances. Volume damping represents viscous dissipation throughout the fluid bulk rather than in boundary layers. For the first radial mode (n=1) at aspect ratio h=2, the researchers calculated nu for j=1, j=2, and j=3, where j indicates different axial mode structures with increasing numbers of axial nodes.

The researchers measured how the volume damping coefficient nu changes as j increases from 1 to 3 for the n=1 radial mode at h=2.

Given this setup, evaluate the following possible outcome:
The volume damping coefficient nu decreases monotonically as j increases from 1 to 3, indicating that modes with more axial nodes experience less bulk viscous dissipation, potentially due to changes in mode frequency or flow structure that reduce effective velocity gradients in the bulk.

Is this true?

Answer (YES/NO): NO